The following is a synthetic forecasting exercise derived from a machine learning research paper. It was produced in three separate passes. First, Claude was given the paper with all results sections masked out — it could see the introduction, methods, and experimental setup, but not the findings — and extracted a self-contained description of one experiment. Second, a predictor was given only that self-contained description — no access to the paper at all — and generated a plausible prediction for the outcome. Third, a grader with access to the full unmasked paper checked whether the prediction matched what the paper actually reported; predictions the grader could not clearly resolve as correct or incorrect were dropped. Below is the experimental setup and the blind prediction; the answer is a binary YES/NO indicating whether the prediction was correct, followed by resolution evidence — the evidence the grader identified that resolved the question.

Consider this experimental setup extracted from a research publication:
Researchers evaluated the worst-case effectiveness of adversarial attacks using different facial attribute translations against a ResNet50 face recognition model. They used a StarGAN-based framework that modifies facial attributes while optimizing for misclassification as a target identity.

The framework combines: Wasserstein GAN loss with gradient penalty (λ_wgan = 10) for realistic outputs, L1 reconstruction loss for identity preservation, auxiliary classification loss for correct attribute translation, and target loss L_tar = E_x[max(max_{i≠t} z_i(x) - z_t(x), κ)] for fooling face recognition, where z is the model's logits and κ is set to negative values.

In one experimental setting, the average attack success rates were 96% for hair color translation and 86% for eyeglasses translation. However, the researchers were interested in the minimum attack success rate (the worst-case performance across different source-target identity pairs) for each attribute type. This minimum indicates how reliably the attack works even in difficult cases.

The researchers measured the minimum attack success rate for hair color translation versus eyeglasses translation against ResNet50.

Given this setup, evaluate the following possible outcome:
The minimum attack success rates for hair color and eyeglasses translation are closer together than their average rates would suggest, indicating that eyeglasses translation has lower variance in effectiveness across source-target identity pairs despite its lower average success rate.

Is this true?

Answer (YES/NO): NO